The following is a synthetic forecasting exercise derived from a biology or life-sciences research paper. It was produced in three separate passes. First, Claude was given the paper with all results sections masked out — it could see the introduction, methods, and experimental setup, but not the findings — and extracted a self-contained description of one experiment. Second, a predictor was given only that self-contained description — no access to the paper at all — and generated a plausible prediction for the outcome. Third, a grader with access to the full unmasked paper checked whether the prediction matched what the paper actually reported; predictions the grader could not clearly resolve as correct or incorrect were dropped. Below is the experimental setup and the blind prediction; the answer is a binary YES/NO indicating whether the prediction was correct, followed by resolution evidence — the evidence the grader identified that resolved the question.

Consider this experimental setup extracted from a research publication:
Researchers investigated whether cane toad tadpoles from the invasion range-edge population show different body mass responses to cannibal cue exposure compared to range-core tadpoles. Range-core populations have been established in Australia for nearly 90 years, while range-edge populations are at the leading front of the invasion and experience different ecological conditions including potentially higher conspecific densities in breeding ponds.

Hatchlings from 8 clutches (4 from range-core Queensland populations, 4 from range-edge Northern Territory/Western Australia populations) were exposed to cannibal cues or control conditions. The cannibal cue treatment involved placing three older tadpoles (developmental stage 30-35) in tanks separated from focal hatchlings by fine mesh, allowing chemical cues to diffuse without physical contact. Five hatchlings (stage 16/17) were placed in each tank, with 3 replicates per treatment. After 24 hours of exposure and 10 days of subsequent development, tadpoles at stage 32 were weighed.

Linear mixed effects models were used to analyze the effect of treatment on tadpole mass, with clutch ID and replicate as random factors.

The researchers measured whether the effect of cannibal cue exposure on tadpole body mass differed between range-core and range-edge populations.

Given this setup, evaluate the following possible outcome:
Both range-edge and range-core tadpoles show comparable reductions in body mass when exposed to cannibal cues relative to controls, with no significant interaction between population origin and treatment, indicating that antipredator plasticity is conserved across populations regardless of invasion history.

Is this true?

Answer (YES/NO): NO